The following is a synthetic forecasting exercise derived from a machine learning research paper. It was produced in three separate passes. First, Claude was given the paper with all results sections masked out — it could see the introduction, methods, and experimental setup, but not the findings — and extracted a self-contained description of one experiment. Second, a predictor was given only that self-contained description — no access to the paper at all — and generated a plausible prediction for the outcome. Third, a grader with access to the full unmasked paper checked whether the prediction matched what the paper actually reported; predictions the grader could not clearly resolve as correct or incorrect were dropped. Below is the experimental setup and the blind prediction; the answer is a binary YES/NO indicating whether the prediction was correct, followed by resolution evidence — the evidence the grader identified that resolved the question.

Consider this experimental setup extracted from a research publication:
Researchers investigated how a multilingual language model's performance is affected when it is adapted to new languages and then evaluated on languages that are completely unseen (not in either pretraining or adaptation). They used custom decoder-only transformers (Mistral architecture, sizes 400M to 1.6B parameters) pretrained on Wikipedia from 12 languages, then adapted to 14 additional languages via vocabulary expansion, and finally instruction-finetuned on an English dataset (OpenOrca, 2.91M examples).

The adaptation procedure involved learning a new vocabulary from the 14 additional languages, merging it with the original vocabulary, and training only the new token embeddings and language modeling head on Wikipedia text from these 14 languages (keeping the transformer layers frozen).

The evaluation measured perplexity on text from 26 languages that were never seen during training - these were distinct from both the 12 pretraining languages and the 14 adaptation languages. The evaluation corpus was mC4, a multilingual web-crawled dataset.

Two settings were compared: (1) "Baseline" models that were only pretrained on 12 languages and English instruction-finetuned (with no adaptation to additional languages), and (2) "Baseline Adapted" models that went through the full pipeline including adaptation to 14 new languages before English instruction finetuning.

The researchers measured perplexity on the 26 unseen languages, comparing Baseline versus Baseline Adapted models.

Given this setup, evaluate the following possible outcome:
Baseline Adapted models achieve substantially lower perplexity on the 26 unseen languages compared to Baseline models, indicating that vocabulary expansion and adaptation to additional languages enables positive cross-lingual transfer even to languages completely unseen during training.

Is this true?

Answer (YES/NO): NO